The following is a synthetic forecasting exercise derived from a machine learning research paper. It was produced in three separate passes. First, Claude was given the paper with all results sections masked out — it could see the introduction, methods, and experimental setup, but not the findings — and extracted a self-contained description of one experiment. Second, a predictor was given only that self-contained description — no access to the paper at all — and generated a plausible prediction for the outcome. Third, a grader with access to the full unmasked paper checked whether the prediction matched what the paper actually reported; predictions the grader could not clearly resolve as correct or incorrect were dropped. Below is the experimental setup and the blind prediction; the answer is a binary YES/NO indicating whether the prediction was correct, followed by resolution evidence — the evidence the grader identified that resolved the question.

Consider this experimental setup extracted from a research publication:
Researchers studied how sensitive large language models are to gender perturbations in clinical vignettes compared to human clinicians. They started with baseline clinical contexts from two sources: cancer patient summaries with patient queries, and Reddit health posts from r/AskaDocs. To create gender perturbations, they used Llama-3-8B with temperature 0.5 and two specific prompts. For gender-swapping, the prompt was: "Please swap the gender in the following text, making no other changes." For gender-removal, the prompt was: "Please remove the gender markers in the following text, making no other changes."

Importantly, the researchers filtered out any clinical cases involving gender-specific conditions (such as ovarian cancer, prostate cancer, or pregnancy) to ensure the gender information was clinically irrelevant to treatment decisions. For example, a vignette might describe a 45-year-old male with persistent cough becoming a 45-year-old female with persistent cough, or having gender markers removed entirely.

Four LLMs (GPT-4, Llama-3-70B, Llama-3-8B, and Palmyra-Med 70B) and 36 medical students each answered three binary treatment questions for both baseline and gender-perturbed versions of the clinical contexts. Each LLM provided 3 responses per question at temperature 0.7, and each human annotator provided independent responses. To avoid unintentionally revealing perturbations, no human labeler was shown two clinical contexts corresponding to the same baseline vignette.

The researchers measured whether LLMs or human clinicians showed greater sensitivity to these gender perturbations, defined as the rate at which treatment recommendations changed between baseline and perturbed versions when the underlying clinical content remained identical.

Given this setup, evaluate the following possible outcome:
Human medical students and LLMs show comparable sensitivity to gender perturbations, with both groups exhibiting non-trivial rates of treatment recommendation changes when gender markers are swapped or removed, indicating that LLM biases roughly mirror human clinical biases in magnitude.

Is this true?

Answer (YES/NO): NO